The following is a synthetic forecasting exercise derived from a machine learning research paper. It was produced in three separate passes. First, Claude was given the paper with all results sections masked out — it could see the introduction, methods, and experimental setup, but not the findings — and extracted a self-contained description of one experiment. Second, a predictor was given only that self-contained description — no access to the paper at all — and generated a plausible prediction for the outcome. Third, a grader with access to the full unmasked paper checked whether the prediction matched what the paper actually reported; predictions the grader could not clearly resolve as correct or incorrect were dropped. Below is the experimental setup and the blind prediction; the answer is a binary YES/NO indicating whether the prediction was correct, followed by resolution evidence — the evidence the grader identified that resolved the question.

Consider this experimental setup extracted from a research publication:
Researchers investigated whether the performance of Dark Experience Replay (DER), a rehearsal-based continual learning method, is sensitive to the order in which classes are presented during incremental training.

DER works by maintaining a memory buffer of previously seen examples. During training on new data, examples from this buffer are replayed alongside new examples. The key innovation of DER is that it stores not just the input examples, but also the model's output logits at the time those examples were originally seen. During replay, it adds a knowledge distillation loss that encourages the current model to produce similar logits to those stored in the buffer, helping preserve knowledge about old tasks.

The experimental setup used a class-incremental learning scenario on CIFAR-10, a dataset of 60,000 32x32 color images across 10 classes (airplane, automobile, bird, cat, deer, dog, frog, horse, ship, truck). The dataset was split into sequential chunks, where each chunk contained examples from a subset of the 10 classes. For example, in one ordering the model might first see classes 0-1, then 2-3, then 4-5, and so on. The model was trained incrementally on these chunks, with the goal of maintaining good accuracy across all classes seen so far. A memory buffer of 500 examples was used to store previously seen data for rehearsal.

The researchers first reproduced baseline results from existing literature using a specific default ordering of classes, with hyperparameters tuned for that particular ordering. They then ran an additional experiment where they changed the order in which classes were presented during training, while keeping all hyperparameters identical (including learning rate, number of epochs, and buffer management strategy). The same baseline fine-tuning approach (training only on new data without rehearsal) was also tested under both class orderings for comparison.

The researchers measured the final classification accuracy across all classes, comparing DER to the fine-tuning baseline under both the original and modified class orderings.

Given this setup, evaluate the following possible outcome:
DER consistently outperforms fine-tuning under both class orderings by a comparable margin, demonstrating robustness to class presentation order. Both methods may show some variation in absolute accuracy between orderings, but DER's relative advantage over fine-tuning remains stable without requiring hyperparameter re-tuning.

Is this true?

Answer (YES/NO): NO